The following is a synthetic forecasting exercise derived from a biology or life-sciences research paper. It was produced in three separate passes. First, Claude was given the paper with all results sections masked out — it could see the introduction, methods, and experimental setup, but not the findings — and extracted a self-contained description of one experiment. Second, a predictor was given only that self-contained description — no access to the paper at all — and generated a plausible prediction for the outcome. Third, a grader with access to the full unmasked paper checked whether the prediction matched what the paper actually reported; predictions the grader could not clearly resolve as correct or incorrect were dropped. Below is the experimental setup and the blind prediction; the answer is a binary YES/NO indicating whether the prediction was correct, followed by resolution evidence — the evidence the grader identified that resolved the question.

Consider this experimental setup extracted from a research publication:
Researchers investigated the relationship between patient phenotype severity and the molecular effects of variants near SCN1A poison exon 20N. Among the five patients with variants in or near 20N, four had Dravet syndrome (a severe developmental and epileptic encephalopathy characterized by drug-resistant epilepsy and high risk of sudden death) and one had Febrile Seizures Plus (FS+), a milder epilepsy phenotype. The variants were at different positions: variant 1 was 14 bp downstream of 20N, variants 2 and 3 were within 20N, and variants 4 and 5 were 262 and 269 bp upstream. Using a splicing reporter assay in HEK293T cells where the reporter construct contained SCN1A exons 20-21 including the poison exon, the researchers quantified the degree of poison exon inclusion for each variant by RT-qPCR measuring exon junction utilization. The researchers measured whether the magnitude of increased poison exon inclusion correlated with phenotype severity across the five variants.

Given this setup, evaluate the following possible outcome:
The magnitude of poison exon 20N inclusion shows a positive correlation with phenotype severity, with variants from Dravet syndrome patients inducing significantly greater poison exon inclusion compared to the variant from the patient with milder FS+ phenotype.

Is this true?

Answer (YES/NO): NO